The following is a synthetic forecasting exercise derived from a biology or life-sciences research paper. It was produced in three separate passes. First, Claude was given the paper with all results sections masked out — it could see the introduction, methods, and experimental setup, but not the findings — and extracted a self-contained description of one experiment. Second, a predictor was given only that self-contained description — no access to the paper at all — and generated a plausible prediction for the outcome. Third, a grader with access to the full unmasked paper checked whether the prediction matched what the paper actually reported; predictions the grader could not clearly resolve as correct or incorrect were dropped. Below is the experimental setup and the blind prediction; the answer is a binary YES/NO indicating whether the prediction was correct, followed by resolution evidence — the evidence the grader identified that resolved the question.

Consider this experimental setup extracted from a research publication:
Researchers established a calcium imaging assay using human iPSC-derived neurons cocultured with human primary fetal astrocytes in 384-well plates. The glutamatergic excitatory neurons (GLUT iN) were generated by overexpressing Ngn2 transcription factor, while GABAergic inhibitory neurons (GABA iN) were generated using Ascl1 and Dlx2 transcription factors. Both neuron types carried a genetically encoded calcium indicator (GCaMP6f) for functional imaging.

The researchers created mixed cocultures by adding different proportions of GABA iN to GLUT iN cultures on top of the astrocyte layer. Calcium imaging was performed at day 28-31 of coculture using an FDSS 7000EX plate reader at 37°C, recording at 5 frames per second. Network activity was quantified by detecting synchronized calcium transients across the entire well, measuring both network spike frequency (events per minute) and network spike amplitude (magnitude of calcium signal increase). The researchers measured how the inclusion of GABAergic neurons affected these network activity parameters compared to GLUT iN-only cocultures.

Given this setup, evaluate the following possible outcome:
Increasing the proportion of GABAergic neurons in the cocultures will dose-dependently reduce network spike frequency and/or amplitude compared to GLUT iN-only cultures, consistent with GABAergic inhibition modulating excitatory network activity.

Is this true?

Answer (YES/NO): NO